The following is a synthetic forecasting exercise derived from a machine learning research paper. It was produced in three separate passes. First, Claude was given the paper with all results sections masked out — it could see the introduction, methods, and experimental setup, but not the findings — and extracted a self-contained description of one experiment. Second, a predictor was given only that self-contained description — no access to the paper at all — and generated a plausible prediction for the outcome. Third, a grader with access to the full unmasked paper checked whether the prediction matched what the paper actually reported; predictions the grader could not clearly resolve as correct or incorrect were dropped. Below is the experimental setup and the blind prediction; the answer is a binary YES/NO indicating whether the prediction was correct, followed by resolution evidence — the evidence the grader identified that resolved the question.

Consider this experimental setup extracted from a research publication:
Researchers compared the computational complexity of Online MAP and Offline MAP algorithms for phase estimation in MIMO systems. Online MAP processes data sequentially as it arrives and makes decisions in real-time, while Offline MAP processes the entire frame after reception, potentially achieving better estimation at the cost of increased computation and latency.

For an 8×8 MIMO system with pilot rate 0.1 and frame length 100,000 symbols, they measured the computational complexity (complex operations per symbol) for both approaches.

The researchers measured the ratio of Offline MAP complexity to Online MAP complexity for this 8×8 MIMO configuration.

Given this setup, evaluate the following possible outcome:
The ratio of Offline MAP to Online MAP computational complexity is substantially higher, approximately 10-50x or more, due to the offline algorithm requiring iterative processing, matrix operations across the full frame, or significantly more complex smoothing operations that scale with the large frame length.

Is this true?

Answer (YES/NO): YES